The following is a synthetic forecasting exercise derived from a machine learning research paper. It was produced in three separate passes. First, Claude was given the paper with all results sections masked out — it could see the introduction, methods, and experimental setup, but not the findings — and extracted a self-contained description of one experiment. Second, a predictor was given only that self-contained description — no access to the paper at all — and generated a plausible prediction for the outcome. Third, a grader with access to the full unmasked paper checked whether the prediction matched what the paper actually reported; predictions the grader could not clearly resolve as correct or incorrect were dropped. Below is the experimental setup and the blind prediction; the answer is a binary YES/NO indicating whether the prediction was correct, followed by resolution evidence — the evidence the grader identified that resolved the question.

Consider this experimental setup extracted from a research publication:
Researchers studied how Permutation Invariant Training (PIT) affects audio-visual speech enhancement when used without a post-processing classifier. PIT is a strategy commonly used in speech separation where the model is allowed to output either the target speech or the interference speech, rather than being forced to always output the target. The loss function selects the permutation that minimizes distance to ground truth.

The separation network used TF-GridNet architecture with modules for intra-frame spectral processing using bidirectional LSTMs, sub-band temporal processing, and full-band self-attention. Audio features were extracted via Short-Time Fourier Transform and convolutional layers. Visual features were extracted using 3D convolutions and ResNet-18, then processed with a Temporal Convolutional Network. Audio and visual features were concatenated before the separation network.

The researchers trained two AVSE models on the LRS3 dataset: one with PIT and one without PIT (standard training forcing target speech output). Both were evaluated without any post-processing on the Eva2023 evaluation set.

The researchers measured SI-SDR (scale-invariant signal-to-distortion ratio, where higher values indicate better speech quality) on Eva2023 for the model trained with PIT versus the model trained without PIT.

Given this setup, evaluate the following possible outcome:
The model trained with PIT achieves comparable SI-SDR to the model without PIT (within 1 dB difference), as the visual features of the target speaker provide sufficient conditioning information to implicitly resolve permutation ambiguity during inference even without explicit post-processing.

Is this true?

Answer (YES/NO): YES